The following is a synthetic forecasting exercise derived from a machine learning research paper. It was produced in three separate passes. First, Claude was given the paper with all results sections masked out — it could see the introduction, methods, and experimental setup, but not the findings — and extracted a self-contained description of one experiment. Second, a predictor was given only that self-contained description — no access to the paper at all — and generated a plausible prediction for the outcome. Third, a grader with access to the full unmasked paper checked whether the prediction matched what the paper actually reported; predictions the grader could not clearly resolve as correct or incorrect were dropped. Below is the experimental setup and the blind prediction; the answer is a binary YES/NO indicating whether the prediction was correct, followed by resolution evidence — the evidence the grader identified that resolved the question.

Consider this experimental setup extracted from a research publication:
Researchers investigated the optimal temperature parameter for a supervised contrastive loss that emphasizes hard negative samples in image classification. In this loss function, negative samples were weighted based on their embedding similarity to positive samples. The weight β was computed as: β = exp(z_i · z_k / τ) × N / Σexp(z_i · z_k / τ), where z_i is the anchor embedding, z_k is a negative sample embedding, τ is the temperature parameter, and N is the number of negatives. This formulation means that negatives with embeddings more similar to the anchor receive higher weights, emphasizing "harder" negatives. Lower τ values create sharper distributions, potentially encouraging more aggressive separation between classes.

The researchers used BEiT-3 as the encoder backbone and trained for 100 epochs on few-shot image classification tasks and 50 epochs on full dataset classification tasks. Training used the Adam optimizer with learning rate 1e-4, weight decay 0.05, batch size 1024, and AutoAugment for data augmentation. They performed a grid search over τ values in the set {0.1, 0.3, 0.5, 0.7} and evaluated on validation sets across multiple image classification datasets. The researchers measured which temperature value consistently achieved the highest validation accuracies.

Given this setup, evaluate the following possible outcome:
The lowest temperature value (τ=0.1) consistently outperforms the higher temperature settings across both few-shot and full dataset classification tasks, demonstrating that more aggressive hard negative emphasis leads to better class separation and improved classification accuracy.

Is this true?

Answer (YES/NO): NO